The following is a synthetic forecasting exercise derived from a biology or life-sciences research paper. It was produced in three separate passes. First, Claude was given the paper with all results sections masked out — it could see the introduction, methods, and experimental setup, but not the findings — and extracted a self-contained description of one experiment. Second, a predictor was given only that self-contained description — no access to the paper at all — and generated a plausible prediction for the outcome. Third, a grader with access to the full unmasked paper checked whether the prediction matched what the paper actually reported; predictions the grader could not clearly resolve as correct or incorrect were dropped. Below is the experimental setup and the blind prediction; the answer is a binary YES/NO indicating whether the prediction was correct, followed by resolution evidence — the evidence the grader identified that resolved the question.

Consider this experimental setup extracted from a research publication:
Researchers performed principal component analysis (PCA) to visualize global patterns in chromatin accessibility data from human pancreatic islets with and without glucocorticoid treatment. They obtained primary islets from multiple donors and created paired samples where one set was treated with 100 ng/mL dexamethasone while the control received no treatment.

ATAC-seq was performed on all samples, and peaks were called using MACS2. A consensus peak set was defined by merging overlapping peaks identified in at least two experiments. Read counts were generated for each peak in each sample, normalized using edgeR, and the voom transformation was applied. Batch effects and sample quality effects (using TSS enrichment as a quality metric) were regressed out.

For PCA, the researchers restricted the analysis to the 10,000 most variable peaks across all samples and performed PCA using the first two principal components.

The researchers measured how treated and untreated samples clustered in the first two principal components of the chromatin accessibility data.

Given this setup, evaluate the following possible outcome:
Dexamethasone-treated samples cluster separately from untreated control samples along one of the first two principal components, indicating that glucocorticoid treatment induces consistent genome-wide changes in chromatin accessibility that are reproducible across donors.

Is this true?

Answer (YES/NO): YES